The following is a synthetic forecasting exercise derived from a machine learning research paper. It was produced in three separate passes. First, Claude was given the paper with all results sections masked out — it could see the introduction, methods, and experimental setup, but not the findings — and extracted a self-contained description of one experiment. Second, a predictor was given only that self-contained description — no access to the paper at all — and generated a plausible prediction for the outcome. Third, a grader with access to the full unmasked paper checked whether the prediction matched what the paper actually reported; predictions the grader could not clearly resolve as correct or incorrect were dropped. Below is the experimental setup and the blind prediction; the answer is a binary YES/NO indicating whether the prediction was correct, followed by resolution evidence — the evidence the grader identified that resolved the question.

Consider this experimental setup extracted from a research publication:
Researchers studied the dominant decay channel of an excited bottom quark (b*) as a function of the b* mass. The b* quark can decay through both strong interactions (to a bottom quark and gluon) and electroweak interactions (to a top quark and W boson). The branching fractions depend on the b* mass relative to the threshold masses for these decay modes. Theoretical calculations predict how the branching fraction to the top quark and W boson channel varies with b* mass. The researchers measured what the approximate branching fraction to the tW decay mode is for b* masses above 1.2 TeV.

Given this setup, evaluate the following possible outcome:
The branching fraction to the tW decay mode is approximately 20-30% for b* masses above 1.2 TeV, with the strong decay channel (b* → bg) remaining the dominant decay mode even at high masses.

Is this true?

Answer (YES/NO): NO